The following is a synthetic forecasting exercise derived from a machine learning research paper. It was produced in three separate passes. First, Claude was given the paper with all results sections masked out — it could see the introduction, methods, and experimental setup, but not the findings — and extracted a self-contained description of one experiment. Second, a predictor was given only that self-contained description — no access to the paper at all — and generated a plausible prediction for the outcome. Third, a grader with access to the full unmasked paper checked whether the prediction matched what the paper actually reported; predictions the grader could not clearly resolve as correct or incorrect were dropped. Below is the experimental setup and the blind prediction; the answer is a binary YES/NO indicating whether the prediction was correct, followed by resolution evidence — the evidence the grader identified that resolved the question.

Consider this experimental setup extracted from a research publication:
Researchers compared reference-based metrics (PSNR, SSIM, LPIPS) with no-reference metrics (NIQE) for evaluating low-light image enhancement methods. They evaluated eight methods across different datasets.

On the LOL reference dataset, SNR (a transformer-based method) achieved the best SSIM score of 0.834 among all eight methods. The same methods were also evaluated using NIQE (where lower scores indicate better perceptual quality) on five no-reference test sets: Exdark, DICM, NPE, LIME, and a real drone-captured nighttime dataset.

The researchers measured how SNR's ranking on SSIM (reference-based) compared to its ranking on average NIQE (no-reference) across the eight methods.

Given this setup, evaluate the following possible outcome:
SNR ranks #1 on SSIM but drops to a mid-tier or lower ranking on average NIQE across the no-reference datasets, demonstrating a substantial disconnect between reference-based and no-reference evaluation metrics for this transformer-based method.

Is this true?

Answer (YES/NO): YES